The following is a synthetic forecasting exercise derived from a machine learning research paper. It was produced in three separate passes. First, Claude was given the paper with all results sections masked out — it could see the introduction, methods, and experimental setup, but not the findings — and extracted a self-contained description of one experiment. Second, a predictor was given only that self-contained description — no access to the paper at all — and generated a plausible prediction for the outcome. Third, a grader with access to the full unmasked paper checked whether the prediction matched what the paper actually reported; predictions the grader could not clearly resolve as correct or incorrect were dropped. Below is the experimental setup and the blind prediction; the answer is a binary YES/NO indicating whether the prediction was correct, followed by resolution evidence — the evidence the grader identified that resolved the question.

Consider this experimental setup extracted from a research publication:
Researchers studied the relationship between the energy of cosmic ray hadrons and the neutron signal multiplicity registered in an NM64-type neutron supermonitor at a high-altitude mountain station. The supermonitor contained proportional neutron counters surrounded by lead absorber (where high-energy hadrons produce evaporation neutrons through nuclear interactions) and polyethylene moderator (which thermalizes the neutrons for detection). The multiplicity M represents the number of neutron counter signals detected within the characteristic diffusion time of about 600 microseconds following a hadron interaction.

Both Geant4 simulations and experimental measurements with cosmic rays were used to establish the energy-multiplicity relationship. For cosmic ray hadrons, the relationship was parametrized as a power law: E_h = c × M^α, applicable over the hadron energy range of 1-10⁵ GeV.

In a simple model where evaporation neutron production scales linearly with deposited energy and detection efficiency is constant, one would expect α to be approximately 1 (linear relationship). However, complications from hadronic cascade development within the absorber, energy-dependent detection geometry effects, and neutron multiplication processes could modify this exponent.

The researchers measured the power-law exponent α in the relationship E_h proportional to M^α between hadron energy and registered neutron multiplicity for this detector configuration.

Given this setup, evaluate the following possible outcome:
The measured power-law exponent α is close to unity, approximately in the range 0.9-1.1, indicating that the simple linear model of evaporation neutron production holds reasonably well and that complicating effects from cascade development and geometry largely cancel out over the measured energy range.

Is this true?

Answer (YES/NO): NO